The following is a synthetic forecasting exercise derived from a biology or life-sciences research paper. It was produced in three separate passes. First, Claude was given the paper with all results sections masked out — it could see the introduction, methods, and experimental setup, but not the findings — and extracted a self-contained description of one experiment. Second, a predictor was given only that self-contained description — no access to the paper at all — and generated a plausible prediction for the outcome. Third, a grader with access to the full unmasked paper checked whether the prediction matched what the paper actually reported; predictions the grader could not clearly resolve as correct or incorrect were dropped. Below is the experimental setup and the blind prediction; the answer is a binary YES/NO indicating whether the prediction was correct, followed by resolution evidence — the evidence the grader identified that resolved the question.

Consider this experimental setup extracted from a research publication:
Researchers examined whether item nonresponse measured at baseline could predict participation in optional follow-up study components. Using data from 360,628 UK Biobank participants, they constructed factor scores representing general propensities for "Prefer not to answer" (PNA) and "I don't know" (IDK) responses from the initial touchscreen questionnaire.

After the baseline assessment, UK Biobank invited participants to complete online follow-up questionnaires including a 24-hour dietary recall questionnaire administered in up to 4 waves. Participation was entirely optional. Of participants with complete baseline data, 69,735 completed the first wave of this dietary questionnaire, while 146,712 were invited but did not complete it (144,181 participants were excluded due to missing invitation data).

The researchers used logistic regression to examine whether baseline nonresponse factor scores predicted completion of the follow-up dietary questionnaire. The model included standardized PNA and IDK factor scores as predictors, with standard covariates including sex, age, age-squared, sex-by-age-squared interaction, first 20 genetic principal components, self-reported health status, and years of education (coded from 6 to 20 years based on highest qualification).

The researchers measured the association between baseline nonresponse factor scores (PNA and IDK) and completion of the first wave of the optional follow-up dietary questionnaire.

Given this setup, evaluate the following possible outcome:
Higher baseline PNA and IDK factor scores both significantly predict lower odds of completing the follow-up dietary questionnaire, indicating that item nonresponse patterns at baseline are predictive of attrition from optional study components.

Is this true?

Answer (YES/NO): YES